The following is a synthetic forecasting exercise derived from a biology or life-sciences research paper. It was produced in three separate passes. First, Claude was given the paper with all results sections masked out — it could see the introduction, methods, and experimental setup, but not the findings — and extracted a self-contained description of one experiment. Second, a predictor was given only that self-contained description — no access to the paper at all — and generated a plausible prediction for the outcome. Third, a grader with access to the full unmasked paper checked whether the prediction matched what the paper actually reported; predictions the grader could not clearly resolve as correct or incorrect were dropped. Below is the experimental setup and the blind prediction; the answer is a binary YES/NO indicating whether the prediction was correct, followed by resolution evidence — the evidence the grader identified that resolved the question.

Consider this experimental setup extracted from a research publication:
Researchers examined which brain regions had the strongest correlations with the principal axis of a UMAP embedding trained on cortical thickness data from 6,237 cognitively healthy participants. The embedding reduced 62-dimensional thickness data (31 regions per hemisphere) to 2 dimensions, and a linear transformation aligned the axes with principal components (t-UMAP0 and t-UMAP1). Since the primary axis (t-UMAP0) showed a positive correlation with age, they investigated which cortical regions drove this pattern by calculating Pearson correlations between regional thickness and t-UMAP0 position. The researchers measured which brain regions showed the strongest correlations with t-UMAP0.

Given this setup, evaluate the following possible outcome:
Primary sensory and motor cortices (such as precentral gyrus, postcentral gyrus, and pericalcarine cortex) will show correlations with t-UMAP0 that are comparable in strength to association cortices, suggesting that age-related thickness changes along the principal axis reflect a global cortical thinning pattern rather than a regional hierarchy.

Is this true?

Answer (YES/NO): NO